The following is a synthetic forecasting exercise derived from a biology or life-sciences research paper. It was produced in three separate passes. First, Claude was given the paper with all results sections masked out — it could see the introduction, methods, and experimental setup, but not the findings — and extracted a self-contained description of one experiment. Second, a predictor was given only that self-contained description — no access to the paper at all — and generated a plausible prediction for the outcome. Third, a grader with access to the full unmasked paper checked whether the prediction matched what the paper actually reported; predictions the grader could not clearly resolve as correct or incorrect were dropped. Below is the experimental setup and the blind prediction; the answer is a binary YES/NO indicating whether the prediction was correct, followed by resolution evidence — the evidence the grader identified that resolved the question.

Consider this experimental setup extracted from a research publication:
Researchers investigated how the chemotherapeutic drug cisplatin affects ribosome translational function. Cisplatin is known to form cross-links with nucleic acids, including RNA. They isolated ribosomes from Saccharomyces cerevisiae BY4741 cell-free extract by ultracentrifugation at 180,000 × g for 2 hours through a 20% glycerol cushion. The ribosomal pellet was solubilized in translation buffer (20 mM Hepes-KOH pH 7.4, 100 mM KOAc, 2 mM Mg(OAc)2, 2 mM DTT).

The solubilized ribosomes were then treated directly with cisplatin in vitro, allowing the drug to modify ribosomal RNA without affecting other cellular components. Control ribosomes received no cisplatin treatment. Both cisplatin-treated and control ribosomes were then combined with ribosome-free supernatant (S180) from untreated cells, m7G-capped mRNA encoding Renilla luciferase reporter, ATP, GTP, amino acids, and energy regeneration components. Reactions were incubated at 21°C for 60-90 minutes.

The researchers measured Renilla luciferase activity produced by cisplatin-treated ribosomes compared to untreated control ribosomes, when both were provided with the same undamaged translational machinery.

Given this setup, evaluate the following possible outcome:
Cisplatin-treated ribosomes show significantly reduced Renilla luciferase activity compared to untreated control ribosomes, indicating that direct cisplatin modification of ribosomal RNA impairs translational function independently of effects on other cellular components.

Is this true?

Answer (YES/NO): NO